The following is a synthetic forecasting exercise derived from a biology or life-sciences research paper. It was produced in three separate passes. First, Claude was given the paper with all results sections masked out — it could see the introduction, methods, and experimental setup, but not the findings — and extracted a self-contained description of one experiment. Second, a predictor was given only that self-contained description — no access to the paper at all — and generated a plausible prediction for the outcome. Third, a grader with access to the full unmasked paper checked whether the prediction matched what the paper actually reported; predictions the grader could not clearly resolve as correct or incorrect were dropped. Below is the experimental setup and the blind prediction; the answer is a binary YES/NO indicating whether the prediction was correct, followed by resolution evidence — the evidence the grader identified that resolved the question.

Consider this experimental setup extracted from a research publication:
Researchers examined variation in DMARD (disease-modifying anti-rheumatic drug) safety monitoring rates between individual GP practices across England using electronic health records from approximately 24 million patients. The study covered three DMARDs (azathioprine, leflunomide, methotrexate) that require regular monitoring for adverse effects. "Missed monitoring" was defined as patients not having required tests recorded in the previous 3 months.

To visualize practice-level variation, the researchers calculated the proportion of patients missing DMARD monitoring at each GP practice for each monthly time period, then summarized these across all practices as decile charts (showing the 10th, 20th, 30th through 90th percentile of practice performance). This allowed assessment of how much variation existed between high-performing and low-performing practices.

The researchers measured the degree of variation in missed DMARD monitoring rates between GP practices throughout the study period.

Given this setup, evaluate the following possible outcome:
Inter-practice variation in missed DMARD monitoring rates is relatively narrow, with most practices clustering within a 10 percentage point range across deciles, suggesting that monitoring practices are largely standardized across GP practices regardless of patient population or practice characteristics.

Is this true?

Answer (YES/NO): NO